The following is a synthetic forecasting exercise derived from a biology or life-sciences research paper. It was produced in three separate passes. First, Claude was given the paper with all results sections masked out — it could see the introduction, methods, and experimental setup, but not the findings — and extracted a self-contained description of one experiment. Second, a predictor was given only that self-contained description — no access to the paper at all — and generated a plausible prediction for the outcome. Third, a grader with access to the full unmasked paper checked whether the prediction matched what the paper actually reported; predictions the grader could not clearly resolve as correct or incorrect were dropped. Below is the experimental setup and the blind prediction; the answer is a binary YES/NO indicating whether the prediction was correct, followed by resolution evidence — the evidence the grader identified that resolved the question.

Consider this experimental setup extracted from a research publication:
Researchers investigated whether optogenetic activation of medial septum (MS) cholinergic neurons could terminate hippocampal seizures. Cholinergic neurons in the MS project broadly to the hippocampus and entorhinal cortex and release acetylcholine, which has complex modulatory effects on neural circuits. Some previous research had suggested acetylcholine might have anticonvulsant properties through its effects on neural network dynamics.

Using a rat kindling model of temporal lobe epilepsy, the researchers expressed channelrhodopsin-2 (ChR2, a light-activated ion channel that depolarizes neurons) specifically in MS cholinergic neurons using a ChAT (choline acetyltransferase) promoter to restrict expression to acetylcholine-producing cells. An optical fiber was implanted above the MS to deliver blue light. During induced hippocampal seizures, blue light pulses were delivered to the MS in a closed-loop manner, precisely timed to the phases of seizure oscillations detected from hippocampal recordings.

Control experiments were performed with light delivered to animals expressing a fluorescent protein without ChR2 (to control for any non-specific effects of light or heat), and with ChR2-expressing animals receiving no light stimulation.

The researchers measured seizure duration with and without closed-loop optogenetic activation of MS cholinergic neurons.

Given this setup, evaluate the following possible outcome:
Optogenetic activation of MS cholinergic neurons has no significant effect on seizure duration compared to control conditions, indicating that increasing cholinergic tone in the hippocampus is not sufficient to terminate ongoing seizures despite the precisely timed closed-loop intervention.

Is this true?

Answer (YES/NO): YES